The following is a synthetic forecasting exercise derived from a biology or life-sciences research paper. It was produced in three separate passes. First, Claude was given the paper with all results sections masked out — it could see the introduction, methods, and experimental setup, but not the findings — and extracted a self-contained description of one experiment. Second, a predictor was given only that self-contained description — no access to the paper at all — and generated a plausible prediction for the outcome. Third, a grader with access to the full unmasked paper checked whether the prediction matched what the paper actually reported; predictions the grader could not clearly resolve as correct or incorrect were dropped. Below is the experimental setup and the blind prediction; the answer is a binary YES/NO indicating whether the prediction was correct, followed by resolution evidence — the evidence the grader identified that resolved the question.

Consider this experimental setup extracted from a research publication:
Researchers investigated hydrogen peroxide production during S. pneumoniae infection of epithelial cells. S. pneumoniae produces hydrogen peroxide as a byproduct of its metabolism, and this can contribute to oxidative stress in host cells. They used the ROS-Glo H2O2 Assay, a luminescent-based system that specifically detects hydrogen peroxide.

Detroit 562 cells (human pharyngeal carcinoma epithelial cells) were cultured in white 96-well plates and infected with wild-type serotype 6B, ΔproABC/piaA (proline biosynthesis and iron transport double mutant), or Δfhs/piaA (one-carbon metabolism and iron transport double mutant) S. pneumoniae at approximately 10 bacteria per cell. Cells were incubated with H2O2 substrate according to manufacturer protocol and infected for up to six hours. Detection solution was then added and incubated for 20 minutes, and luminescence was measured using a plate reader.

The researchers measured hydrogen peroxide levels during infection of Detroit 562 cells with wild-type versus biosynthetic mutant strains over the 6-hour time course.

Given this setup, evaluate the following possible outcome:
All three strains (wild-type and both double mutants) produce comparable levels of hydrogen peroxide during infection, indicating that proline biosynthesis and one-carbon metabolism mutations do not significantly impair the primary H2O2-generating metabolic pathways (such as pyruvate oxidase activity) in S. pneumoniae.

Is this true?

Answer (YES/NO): NO